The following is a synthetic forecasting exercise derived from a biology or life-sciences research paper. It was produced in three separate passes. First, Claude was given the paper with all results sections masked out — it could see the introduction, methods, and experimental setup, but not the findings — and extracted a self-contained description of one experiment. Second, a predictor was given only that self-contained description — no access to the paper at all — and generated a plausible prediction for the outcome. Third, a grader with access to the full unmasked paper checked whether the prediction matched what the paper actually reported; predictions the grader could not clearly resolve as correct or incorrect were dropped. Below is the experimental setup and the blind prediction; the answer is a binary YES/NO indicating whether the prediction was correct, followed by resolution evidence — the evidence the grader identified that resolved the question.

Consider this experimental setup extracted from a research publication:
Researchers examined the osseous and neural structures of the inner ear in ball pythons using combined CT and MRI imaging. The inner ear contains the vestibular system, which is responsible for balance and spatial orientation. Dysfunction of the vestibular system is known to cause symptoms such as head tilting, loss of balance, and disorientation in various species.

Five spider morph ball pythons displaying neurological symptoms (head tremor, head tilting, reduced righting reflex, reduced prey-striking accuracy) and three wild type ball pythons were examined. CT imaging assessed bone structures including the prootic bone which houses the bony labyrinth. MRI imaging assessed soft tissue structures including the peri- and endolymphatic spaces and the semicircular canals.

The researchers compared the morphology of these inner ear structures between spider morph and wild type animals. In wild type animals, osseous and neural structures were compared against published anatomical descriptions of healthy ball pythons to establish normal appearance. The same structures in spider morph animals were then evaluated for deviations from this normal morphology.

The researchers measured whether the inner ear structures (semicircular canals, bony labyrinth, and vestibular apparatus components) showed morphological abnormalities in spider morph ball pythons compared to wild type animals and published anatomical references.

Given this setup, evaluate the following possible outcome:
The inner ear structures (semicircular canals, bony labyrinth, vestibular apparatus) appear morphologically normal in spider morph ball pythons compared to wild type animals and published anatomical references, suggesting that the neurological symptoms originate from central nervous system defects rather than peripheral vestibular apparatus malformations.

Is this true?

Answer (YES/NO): NO